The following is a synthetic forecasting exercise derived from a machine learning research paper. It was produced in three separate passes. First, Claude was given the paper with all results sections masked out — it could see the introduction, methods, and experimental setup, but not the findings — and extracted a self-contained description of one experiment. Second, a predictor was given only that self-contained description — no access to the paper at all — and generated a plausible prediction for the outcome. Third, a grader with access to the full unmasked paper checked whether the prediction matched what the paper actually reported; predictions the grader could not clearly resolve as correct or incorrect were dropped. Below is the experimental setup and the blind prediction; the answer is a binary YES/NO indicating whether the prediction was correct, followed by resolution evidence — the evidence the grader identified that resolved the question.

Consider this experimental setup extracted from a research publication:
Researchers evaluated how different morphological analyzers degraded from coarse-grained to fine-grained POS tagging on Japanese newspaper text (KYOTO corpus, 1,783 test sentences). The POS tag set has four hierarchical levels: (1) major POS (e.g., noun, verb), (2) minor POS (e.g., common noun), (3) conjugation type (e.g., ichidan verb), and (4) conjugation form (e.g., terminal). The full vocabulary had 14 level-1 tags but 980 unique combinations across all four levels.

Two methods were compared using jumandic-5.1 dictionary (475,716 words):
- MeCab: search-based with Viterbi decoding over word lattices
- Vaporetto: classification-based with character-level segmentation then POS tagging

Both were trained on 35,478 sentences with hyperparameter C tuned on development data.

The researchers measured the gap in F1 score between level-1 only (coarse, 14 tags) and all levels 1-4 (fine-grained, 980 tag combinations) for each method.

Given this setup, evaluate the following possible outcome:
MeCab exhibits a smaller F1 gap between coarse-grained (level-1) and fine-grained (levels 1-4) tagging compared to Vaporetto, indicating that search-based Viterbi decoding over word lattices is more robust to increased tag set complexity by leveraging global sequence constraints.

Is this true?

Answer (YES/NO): YES